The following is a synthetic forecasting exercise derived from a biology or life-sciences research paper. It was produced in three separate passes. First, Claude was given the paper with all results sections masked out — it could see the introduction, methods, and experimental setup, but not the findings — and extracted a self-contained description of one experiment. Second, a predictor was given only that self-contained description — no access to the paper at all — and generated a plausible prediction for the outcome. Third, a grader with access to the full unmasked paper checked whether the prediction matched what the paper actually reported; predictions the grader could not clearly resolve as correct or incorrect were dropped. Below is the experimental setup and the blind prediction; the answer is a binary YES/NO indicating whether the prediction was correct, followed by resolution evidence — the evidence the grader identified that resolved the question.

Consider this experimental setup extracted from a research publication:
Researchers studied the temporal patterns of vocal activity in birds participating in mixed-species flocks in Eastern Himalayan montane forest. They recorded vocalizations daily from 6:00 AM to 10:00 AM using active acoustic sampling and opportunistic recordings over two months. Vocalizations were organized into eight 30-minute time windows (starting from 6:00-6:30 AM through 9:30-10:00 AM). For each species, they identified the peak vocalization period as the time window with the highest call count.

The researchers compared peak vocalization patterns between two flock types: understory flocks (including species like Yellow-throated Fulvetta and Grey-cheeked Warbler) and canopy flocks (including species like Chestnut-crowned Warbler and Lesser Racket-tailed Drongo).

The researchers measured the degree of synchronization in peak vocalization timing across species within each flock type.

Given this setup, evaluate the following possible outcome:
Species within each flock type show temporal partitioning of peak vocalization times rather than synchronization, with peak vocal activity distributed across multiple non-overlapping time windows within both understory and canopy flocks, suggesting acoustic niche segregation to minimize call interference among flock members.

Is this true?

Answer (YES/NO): NO